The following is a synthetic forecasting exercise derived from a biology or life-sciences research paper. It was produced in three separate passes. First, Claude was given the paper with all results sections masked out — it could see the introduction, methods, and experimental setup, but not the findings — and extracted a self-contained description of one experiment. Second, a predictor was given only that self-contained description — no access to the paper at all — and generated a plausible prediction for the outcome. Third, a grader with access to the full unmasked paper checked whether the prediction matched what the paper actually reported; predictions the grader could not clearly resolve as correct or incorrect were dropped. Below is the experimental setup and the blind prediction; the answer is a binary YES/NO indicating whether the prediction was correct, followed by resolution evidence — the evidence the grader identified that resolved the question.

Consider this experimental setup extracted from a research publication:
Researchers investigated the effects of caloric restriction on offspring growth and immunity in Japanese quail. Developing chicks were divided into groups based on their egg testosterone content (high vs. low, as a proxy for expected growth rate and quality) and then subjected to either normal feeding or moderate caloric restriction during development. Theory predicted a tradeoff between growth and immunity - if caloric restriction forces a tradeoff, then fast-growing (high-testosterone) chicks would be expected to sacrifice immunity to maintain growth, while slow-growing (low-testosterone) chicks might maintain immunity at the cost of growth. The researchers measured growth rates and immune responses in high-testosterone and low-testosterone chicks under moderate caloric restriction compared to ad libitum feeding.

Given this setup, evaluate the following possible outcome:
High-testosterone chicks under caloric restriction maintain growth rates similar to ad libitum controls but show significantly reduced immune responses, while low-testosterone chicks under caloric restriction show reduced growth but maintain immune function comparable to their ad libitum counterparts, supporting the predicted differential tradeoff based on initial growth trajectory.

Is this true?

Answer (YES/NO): NO